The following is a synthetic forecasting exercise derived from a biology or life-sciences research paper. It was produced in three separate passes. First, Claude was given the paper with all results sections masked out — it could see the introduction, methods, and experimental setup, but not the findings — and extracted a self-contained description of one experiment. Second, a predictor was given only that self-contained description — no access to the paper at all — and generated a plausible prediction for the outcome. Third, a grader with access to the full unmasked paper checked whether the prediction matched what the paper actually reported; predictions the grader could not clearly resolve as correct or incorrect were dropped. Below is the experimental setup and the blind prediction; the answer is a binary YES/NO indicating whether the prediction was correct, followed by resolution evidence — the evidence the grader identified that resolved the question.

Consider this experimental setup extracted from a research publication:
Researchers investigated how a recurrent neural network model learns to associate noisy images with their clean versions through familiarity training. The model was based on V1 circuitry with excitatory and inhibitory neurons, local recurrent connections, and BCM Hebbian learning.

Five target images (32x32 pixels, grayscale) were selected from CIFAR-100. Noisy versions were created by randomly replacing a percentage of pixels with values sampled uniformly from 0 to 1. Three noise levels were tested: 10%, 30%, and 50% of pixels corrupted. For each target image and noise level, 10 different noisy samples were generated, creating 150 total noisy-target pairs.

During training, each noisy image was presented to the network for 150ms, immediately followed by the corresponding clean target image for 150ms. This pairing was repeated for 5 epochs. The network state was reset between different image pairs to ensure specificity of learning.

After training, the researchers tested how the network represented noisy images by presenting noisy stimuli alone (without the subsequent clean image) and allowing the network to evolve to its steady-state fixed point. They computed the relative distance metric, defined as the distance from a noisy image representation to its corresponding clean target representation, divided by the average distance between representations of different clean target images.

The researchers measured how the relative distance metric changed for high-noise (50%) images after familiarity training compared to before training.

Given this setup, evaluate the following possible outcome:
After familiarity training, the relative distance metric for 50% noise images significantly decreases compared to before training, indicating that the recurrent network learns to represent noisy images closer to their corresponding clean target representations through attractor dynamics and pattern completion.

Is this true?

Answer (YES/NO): YES